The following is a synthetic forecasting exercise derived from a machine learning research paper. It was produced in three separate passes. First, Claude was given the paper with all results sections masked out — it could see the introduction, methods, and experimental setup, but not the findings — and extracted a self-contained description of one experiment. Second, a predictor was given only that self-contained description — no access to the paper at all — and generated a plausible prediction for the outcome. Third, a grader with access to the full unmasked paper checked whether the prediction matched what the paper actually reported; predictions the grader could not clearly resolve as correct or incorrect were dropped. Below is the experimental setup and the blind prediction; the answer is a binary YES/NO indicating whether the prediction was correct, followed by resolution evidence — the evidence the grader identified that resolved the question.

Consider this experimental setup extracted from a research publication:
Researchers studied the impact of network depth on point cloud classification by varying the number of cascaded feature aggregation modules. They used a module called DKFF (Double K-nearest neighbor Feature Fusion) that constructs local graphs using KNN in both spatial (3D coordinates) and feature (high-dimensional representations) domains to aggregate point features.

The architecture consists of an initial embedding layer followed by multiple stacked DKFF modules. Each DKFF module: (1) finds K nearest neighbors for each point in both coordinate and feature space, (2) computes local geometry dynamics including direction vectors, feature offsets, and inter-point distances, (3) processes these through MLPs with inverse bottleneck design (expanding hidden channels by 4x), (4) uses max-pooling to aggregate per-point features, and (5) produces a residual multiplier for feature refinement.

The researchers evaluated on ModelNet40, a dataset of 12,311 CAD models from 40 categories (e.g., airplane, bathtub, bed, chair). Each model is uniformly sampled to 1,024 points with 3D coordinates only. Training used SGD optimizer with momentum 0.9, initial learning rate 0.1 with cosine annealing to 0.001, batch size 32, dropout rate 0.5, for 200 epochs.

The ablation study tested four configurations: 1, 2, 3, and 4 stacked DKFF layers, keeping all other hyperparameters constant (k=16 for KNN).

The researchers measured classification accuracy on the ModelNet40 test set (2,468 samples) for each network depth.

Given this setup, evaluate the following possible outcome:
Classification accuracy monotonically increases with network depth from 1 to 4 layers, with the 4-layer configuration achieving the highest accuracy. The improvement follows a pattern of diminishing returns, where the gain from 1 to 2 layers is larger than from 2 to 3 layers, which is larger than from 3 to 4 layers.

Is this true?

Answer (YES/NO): NO